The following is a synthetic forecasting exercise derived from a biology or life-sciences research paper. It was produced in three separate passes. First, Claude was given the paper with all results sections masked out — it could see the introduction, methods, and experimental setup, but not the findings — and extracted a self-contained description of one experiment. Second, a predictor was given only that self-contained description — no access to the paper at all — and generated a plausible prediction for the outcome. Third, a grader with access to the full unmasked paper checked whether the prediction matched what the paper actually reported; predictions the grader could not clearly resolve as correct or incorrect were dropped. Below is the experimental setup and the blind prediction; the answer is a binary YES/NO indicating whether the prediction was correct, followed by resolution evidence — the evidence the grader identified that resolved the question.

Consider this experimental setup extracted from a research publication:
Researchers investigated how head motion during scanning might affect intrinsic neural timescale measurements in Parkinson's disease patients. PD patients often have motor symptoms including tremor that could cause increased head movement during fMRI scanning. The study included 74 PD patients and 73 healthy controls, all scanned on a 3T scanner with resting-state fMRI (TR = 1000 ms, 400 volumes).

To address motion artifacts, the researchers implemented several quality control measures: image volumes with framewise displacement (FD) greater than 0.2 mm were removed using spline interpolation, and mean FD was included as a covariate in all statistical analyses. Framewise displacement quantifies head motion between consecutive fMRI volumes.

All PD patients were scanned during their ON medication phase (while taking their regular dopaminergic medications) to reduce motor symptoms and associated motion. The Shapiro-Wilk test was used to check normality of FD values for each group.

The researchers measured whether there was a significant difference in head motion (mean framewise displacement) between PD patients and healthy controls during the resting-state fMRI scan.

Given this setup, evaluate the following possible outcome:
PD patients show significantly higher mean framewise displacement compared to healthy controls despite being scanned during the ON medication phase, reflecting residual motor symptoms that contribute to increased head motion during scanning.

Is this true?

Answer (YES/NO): NO